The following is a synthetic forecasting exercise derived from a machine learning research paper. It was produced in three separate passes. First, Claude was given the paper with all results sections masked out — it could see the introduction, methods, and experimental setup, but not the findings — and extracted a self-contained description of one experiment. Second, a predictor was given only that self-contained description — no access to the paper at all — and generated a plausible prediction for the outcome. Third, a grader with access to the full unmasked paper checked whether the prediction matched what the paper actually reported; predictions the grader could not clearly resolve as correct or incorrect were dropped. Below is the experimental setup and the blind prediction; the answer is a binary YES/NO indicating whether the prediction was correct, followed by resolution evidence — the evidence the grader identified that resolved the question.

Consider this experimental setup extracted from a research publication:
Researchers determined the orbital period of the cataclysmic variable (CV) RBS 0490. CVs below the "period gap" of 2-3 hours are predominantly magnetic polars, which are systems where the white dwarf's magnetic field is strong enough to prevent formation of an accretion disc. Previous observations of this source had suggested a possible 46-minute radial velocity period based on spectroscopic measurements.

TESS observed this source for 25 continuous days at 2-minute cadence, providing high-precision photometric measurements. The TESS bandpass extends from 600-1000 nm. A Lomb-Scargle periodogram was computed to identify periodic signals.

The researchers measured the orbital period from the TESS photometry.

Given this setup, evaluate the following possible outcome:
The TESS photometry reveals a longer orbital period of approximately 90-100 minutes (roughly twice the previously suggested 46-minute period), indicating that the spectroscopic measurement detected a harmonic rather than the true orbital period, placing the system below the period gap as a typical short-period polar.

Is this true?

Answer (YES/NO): NO